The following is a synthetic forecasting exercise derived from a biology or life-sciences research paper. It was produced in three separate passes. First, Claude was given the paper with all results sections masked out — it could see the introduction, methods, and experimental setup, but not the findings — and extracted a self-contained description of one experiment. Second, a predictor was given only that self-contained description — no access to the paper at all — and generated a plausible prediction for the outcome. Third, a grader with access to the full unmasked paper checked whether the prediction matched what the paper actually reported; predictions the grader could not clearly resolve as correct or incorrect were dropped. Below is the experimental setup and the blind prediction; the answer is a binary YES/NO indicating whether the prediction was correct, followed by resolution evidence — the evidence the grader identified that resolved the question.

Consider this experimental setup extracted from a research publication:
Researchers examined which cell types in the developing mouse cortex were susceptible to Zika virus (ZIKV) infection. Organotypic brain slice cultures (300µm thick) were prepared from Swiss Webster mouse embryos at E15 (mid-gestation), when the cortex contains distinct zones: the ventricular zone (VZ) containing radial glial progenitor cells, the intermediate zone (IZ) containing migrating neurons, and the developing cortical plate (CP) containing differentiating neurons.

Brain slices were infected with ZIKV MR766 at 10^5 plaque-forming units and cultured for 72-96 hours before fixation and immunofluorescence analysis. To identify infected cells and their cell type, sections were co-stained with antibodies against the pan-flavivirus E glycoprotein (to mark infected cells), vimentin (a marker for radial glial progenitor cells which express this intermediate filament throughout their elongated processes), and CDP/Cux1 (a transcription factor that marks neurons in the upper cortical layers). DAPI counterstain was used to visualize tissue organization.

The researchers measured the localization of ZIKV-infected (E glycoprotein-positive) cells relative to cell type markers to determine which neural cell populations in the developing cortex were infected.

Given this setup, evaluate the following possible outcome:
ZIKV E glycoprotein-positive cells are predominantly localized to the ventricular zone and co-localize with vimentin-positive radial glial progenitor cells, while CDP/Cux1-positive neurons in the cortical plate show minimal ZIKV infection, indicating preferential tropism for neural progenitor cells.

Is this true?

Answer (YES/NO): NO